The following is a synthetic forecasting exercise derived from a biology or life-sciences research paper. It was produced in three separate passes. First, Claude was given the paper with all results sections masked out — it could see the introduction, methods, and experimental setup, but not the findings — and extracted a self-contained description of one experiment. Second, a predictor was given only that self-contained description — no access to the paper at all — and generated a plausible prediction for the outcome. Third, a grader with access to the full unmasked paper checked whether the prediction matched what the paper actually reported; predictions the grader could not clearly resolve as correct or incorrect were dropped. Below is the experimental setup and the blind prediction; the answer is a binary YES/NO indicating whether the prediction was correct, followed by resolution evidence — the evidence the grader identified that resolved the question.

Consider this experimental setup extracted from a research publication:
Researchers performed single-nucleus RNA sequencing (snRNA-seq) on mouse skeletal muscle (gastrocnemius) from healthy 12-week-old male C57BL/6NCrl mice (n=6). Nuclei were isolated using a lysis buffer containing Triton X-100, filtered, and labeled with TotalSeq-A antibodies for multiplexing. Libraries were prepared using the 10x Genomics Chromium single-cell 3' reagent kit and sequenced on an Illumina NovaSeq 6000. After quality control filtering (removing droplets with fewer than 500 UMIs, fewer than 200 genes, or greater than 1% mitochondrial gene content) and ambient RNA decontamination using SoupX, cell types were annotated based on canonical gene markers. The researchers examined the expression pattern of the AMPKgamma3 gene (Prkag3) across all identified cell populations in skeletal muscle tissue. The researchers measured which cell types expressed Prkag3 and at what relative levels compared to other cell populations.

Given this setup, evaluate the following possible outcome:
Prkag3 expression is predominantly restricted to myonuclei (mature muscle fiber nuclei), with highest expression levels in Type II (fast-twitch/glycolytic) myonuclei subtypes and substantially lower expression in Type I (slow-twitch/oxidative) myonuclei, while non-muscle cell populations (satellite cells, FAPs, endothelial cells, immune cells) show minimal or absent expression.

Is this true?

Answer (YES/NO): YES